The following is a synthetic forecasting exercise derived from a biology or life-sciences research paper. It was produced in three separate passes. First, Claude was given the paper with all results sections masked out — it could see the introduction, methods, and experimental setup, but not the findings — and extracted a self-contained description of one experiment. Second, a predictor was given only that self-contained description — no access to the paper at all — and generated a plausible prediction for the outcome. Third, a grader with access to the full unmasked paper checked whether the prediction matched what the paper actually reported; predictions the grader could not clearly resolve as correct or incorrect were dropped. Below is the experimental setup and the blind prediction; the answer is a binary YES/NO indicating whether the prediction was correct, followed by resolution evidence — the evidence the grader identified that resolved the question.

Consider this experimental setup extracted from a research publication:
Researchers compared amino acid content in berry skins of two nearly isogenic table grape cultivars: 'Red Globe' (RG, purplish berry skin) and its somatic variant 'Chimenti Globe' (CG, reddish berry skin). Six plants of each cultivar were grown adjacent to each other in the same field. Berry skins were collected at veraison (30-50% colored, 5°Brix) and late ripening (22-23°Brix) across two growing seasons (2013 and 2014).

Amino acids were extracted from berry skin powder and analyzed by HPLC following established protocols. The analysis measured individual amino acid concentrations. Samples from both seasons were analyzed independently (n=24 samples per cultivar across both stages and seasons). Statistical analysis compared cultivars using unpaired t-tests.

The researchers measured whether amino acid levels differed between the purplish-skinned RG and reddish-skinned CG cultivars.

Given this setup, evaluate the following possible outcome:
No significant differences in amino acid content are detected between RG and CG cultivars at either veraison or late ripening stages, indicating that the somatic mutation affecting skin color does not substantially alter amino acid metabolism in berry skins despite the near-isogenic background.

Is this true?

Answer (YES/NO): NO